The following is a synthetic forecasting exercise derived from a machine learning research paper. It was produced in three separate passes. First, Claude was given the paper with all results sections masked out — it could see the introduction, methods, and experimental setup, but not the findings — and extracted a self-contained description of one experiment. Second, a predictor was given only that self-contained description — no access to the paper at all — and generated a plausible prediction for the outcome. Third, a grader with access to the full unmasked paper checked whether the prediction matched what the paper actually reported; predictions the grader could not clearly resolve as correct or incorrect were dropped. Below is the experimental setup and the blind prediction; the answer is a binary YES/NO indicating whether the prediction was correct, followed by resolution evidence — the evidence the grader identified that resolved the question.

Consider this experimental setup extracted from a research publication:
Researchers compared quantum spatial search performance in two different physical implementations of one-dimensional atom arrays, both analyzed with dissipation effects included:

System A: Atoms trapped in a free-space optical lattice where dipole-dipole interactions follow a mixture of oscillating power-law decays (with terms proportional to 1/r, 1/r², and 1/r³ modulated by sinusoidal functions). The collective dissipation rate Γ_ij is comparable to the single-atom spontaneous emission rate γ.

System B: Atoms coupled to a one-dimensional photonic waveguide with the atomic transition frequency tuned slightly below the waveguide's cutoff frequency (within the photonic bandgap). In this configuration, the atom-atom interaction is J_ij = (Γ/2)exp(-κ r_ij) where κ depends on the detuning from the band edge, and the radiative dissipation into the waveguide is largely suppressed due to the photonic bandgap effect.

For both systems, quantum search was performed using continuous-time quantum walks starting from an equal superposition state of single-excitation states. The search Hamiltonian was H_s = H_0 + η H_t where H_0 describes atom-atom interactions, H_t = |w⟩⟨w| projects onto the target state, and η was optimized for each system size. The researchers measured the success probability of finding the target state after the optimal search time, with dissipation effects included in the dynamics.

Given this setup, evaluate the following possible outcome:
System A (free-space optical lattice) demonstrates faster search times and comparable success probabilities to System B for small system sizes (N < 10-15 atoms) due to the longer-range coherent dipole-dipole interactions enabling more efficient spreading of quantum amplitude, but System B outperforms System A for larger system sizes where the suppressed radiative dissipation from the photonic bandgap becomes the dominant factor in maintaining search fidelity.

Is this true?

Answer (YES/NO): NO